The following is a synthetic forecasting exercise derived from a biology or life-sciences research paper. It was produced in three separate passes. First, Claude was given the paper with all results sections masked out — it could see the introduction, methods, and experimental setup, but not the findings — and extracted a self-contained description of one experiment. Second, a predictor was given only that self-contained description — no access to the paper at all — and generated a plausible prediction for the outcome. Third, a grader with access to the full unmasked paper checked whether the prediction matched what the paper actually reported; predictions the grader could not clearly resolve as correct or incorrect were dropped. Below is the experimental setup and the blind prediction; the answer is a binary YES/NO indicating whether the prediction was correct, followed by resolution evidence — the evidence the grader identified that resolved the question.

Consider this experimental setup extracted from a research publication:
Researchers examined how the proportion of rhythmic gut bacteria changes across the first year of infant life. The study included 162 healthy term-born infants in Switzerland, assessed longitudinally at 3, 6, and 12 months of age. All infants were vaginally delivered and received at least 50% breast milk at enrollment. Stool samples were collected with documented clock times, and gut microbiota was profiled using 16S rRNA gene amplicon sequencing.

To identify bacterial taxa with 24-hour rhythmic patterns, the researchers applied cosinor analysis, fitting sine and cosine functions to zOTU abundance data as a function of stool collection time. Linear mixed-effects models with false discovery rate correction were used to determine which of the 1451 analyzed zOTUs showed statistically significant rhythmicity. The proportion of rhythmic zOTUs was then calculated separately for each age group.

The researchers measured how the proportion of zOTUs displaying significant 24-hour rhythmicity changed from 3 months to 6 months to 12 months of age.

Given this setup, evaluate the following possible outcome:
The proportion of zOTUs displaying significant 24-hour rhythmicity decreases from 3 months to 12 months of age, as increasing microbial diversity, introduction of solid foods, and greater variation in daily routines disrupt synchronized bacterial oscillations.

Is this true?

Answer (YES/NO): NO